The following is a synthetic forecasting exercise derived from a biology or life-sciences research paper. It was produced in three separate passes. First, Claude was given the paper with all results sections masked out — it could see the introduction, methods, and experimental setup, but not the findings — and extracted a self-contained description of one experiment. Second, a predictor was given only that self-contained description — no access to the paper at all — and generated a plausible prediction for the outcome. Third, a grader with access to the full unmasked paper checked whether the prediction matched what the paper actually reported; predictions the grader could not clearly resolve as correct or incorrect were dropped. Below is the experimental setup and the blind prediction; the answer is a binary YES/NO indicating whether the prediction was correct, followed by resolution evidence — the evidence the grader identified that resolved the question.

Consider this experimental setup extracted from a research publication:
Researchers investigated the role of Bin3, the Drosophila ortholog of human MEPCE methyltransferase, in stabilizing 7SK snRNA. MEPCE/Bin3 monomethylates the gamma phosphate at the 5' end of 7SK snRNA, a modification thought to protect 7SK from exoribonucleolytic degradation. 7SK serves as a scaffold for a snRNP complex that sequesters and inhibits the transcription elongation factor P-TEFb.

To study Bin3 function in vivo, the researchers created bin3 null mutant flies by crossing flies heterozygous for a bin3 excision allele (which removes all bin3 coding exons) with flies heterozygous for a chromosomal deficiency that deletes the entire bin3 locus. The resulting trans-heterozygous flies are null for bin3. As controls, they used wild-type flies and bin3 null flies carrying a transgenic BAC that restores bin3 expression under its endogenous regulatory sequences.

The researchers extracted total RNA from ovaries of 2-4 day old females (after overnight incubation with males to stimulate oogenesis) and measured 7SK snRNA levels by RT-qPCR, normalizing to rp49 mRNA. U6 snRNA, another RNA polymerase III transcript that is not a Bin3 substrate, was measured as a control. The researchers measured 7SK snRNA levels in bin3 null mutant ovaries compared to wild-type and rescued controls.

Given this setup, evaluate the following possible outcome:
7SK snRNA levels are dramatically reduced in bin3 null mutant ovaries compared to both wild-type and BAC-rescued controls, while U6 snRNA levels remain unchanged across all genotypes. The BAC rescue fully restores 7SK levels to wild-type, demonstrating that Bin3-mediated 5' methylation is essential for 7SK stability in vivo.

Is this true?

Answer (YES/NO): NO